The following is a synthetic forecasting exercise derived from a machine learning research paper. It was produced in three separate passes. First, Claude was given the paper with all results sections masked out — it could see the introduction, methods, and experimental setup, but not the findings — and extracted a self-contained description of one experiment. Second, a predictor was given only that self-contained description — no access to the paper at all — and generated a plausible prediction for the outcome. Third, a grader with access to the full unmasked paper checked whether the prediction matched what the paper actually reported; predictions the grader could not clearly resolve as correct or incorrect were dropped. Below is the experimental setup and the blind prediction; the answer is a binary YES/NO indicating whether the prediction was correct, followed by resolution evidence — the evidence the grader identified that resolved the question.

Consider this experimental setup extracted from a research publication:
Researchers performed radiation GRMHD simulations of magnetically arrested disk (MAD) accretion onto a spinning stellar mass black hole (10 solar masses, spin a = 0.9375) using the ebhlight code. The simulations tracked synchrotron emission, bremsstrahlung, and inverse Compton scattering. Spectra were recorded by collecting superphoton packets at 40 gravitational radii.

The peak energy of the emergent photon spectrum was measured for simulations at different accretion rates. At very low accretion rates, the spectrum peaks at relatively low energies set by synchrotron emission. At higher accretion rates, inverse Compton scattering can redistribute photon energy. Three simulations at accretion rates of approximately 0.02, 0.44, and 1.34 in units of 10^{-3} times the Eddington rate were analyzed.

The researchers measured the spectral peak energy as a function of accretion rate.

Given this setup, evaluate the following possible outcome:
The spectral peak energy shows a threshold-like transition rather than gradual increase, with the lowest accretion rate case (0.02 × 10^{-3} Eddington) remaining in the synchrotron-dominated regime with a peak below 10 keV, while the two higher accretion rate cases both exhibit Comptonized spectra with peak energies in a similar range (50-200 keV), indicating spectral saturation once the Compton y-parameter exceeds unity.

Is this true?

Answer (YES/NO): YES